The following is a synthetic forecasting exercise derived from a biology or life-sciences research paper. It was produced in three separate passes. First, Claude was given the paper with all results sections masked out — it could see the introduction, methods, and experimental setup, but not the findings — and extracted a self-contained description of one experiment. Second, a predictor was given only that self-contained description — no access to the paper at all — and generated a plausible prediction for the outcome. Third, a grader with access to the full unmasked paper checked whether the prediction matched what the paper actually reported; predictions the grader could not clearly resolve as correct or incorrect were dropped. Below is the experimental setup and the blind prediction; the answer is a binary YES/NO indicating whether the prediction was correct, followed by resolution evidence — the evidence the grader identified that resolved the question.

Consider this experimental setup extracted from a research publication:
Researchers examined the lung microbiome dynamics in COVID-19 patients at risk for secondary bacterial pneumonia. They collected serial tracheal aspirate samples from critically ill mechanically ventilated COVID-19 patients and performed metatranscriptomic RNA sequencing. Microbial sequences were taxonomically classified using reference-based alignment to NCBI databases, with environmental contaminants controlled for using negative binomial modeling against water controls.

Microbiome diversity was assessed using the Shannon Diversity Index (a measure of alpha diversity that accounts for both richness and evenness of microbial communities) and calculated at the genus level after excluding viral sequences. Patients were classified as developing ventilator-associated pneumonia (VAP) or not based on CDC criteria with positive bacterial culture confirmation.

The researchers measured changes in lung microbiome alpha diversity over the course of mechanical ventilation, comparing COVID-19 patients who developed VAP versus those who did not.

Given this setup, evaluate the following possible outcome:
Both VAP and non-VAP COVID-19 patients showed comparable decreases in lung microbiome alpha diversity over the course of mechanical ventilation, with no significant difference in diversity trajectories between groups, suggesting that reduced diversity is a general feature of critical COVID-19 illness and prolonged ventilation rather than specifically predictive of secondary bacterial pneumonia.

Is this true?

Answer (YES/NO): NO